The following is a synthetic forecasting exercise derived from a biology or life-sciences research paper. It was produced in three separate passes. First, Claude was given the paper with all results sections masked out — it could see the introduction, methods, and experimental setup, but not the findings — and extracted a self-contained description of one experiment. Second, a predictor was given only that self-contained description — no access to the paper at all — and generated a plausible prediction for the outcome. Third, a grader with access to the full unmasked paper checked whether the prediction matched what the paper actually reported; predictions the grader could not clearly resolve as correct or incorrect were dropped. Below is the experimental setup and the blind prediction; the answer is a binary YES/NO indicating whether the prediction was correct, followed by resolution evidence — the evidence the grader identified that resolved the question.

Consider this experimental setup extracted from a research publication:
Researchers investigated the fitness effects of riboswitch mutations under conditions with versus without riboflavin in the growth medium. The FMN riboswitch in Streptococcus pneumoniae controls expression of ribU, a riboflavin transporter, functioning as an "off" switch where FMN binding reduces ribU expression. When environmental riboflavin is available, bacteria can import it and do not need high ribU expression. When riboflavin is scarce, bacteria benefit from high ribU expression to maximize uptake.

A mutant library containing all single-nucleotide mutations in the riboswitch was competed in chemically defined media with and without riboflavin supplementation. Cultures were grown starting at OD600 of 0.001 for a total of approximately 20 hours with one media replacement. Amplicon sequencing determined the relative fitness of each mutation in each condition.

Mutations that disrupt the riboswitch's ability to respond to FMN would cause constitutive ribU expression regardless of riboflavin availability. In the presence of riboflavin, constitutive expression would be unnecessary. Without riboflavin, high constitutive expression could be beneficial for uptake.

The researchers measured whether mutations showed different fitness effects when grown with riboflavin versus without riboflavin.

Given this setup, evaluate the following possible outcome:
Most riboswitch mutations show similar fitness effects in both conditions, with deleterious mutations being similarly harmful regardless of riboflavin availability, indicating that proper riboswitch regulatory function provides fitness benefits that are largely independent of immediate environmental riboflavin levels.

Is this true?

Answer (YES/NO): NO